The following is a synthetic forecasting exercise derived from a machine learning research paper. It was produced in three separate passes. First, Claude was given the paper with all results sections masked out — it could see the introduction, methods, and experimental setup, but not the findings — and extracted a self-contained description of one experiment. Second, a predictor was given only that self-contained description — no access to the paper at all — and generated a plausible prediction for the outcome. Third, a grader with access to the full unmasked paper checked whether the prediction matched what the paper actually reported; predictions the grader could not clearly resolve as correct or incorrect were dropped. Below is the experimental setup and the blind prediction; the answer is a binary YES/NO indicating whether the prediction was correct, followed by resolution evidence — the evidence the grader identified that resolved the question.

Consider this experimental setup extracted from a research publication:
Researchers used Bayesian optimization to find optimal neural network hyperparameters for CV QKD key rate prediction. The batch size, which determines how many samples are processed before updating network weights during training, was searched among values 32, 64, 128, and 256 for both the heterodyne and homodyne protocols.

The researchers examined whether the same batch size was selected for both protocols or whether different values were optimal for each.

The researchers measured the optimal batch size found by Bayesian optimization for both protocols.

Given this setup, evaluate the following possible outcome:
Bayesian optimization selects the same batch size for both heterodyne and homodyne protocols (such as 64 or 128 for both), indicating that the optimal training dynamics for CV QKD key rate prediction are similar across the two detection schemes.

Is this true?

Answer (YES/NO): YES